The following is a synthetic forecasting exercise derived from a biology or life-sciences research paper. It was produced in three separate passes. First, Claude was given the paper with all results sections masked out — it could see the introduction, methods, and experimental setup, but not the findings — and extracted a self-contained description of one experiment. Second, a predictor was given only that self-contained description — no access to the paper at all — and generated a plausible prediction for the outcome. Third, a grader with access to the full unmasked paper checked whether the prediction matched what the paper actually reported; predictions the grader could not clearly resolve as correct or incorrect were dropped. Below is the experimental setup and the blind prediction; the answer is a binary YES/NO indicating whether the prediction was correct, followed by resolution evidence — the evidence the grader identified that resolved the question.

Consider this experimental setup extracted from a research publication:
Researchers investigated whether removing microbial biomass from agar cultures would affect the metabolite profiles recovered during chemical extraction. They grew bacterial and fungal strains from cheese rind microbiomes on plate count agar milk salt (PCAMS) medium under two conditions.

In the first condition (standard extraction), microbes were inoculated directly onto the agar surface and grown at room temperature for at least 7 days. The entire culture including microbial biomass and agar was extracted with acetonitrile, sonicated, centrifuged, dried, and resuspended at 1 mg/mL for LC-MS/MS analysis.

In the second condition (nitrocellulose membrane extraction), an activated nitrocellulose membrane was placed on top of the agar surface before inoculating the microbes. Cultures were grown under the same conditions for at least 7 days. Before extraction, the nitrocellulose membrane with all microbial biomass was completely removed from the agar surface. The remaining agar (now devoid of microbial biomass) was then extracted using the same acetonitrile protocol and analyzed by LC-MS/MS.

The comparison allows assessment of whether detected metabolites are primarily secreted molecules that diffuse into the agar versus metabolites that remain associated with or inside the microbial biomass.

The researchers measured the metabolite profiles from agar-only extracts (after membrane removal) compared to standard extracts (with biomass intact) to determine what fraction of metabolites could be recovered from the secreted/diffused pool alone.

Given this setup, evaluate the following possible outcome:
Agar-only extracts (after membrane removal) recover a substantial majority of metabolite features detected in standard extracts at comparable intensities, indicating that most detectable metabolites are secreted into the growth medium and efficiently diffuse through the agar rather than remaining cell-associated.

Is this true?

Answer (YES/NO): YES